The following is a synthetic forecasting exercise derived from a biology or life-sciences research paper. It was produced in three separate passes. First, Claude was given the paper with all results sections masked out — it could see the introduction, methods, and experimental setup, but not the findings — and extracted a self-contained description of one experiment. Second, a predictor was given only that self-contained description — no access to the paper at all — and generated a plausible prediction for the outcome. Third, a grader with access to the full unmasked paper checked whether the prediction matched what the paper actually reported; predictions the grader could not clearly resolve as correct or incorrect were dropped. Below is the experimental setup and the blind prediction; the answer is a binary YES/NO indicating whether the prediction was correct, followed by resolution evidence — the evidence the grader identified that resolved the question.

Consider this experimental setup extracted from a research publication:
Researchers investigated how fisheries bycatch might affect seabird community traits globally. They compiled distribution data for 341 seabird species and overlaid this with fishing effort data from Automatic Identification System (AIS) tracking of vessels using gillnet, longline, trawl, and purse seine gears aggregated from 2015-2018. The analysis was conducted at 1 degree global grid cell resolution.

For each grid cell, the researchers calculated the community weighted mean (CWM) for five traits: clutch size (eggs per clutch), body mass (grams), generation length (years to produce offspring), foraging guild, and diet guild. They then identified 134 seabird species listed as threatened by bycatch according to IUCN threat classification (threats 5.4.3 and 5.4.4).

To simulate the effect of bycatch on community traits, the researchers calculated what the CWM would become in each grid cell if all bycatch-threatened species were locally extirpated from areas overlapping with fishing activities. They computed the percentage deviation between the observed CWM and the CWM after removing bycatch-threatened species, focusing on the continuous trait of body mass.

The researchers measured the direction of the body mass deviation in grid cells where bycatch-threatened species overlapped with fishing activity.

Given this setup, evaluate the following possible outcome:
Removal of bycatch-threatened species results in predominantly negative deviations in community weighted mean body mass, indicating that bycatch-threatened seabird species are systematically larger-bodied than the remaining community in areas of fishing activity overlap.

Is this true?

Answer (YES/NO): YES